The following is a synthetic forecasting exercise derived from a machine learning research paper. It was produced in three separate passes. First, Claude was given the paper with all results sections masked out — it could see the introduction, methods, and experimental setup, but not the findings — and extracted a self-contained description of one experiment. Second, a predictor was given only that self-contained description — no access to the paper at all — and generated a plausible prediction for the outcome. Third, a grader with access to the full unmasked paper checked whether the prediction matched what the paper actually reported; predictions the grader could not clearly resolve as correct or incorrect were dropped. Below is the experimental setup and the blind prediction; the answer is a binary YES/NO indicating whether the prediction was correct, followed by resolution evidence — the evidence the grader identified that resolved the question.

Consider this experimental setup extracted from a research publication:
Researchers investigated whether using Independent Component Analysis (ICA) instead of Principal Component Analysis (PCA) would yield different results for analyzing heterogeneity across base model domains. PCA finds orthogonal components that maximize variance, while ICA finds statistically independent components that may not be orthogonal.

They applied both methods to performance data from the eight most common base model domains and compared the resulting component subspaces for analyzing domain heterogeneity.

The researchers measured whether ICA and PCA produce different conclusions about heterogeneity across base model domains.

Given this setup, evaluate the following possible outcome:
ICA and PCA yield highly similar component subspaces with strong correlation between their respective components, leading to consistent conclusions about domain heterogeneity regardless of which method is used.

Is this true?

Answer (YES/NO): YES